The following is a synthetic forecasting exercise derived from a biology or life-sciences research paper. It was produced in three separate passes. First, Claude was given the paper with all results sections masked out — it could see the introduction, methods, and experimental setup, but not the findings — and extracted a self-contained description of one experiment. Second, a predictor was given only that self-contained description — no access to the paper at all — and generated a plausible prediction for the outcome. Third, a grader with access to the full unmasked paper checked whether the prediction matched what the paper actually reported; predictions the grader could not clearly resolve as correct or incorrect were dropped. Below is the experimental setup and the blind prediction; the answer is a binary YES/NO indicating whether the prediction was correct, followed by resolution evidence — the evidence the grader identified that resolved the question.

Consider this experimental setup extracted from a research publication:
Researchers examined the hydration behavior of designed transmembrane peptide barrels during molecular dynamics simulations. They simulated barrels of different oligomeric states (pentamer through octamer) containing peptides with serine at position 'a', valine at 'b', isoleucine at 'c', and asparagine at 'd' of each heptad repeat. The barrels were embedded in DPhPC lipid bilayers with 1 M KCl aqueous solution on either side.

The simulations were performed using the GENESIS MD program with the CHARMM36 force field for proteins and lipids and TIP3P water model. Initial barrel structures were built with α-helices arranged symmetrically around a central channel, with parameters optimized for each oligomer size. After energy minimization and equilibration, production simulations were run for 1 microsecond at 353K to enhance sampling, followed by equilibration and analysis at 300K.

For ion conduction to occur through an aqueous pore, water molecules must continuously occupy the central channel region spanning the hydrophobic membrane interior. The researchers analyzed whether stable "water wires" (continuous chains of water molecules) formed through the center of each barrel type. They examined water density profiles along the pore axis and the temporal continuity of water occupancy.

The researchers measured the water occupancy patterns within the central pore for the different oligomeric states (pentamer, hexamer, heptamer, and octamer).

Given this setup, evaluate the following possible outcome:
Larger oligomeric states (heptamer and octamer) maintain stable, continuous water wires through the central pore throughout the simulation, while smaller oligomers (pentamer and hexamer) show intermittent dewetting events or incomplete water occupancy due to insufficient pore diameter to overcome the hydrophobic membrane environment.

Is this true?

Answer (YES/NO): NO